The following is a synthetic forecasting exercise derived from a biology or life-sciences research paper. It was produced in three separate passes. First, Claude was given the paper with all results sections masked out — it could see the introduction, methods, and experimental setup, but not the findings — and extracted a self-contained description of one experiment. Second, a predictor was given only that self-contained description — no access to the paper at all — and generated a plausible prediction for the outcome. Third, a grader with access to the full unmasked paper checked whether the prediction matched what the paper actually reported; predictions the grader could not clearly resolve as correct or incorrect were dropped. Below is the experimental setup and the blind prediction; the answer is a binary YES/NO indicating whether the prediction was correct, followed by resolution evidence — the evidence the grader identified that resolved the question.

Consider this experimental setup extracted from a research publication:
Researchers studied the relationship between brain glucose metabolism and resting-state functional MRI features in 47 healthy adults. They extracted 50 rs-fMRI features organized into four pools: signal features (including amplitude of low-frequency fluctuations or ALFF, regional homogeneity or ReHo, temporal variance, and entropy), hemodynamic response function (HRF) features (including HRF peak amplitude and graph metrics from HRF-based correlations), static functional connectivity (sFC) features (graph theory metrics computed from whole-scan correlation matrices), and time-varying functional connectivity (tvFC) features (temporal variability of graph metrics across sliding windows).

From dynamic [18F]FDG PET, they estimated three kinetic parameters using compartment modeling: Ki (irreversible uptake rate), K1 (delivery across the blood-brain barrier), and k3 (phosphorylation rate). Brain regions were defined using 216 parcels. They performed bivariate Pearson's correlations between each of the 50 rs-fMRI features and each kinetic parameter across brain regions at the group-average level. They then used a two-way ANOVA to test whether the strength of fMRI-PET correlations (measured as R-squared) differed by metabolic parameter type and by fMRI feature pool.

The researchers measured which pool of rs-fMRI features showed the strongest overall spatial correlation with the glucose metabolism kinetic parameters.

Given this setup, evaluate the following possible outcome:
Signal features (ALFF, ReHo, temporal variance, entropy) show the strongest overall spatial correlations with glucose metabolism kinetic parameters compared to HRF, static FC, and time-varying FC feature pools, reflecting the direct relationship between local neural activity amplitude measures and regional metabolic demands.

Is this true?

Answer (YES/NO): YES